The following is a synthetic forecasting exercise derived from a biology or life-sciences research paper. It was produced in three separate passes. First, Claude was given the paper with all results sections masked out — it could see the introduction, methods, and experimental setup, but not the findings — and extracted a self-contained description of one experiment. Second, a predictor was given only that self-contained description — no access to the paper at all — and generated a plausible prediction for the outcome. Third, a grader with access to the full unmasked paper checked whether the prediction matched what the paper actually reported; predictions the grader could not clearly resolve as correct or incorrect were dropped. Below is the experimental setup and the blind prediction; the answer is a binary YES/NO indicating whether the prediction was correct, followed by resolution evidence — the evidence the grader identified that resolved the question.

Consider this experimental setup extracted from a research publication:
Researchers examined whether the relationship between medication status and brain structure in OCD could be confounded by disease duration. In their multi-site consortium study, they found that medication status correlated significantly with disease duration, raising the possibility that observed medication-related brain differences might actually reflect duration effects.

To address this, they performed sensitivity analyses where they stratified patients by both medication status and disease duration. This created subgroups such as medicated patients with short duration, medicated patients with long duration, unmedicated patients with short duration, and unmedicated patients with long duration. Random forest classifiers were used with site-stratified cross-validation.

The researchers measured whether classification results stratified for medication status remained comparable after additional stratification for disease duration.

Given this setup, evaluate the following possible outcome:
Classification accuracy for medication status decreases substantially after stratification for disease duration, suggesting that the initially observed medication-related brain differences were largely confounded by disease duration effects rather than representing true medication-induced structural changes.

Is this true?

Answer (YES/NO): NO